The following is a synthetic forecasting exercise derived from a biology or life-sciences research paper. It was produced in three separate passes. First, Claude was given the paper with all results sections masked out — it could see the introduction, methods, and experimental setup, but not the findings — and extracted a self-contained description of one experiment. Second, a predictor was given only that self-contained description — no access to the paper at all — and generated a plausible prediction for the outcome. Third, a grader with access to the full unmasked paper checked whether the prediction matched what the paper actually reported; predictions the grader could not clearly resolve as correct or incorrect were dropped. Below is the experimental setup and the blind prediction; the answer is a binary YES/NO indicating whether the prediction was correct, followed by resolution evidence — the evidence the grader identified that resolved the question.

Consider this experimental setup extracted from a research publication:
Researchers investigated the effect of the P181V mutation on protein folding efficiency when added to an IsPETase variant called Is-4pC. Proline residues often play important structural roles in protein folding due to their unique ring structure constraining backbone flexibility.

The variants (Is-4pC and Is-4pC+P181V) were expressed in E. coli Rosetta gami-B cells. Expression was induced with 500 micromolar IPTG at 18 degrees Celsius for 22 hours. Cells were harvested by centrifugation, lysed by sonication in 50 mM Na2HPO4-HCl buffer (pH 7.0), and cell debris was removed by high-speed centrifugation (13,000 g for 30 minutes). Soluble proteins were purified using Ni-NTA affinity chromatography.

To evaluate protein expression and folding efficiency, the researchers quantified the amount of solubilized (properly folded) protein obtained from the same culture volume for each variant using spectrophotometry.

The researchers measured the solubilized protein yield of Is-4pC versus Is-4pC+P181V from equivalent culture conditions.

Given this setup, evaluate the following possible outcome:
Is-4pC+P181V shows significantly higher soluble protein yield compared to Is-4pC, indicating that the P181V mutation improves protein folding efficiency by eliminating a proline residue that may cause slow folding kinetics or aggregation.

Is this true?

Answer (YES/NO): YES